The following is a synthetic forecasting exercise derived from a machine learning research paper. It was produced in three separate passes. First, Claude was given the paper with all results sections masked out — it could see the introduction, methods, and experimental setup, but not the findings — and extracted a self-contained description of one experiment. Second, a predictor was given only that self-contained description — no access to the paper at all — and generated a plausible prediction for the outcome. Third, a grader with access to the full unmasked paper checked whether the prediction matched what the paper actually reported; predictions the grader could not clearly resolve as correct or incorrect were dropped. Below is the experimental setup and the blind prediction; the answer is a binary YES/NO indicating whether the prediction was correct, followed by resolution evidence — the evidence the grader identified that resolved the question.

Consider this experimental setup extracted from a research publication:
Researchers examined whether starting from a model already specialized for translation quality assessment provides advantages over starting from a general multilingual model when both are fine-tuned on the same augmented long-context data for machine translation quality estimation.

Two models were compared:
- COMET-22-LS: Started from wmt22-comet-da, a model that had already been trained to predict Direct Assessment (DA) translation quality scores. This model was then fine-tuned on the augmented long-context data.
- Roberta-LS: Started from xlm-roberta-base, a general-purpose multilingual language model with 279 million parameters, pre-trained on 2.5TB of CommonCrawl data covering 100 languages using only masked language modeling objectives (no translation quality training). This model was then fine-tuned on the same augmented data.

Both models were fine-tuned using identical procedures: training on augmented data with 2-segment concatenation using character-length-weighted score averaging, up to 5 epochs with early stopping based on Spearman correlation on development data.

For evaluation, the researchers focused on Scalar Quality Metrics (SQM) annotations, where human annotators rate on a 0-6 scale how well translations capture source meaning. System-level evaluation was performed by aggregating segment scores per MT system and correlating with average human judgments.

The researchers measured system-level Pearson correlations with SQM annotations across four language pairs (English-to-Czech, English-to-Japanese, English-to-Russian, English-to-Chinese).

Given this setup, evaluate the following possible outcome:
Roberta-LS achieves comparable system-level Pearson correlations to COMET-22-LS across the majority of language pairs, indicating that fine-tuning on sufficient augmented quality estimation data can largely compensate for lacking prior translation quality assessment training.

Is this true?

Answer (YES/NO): YES